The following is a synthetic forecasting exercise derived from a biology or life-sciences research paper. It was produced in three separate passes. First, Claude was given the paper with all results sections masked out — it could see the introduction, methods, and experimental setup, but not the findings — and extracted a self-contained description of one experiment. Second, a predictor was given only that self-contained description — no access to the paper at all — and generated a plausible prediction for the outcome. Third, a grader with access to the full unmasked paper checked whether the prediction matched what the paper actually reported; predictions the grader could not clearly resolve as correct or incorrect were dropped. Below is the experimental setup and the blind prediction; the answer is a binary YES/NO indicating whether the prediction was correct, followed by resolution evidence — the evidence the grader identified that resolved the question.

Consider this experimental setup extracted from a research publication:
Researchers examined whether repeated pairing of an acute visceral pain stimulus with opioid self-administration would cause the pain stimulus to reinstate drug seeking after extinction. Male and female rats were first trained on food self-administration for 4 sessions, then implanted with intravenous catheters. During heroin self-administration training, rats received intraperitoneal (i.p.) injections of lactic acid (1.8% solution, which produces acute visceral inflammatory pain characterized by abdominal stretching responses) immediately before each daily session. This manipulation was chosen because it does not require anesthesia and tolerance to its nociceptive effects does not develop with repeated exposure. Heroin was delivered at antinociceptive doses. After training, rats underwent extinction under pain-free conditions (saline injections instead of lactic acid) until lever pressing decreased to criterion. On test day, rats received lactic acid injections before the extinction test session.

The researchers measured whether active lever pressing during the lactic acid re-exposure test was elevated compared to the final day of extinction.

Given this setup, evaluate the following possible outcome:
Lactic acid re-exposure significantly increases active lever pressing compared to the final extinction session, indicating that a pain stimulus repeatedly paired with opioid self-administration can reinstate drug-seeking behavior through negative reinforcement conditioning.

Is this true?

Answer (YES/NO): NO